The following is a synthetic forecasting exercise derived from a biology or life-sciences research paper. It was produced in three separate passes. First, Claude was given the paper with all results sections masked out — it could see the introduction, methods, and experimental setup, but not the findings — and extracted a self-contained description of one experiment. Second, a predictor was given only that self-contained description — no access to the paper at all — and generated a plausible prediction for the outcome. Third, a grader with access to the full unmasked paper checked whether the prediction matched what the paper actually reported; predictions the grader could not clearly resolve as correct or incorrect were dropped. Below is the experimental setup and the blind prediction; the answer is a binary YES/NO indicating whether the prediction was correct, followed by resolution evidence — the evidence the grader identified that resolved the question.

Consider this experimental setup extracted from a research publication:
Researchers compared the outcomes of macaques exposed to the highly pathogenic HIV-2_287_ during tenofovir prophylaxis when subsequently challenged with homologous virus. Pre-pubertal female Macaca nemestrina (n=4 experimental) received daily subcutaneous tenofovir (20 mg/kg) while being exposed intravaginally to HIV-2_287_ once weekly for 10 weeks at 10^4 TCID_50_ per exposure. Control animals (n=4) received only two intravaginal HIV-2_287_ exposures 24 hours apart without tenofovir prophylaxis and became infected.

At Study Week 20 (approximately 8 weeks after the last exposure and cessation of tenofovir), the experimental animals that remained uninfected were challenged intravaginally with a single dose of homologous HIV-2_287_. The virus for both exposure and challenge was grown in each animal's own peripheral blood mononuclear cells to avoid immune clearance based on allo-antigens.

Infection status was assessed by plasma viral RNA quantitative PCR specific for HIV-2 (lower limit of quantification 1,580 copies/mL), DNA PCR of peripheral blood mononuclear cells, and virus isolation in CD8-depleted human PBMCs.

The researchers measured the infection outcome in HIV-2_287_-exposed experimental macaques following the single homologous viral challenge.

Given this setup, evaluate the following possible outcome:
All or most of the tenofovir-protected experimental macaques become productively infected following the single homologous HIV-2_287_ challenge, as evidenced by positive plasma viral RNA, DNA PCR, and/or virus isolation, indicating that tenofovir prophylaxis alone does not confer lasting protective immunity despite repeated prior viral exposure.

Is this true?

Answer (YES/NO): YES